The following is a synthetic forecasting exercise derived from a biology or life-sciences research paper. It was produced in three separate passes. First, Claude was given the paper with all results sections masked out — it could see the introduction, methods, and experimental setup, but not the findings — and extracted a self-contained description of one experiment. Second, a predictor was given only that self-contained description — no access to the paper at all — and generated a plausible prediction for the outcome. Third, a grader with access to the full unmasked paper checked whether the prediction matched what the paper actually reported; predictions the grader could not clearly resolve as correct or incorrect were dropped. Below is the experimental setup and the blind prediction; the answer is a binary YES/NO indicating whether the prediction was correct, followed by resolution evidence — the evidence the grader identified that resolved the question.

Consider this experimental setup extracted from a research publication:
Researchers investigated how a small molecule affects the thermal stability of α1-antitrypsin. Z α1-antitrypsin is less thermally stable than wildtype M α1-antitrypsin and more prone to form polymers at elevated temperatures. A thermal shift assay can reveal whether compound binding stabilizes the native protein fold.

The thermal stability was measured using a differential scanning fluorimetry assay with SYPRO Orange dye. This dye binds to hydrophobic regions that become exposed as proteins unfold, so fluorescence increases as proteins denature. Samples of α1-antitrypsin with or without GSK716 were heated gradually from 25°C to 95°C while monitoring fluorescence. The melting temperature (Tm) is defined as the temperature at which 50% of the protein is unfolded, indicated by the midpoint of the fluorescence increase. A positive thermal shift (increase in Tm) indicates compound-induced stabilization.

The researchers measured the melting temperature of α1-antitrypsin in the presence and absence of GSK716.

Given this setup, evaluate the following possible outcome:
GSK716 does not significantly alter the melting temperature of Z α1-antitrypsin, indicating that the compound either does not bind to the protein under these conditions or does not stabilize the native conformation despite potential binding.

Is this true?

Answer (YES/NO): NO